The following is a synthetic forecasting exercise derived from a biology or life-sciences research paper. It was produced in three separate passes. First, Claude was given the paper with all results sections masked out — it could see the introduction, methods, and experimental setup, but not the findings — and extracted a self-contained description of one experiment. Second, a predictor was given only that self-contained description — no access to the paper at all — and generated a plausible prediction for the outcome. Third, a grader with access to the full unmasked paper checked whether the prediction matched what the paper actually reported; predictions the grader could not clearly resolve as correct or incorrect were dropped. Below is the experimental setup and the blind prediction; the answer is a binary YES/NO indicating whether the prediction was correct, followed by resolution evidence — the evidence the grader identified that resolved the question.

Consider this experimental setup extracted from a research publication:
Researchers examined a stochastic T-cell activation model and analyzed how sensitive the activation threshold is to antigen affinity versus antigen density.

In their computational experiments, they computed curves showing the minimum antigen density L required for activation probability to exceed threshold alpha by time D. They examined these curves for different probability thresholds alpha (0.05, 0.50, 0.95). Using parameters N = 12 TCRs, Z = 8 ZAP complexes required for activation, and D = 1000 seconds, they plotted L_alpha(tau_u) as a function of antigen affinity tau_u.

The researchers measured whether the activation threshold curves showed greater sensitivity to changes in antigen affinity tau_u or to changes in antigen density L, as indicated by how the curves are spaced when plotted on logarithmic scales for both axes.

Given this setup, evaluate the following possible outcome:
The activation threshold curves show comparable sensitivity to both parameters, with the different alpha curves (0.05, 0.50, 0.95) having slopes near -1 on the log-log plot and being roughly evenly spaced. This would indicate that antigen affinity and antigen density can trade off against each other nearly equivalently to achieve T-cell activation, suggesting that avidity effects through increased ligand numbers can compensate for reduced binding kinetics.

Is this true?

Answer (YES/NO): NO